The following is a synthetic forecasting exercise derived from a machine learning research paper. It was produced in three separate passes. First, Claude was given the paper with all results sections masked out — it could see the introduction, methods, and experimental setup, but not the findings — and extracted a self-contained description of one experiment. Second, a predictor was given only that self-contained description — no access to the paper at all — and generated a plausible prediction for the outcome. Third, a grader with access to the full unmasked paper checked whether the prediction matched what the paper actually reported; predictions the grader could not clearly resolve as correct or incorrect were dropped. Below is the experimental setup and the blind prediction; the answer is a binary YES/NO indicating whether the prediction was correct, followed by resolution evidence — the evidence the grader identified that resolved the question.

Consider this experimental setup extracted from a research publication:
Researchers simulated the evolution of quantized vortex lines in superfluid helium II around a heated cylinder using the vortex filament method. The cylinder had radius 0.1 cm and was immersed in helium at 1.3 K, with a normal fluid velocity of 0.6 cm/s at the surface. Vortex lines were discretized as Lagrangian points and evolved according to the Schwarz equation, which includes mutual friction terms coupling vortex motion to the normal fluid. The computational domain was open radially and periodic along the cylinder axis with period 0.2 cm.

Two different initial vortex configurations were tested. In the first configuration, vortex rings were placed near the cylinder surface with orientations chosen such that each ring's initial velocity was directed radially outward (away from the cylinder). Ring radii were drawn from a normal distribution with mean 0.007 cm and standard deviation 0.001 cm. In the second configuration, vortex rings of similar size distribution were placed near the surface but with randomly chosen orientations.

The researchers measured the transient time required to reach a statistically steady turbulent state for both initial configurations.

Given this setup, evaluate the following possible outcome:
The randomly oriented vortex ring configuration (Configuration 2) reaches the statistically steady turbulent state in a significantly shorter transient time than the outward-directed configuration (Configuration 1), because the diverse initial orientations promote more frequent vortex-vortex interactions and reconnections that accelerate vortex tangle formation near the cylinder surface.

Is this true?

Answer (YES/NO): NO